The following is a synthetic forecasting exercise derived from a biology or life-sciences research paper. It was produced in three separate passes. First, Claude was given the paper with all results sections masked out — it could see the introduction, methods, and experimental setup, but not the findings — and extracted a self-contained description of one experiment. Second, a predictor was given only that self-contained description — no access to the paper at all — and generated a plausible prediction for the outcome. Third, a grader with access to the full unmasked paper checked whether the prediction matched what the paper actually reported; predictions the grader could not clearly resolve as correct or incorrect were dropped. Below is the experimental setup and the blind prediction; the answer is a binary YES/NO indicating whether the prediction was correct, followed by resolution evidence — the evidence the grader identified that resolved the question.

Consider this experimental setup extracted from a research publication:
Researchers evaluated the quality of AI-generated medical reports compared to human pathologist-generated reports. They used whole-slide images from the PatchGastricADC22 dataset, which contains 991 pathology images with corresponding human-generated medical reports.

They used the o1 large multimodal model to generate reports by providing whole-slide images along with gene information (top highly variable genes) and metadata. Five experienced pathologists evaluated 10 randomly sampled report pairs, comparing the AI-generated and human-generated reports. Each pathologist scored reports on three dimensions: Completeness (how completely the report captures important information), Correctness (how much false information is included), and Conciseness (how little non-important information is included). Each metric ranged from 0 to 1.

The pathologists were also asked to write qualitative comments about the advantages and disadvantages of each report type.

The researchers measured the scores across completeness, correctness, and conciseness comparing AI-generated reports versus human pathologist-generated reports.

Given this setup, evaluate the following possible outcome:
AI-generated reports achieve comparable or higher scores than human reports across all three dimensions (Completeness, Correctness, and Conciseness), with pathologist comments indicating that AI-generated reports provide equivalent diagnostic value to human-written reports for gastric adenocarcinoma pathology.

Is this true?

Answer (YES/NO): NO